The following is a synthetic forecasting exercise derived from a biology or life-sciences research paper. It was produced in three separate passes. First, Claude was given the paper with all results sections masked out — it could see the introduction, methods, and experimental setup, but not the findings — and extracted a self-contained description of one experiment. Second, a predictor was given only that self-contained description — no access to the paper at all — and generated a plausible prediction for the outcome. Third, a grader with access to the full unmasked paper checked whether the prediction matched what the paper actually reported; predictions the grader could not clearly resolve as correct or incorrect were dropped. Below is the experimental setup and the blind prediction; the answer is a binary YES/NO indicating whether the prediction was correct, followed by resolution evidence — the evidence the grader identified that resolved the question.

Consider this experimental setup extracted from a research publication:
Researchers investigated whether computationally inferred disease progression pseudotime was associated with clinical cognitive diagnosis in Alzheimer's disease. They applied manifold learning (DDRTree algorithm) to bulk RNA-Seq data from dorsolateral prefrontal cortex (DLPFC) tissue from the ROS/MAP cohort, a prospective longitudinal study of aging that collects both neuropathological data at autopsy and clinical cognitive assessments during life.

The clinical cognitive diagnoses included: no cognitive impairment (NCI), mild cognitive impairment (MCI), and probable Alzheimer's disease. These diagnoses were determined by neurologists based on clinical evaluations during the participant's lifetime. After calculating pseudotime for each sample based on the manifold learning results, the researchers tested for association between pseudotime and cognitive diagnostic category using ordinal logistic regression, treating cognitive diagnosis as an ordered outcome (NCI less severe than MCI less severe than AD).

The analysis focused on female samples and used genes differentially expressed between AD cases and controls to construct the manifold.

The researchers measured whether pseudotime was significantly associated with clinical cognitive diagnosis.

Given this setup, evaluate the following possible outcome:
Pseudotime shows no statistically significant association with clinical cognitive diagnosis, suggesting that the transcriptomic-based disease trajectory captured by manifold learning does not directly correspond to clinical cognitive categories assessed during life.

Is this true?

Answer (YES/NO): NO